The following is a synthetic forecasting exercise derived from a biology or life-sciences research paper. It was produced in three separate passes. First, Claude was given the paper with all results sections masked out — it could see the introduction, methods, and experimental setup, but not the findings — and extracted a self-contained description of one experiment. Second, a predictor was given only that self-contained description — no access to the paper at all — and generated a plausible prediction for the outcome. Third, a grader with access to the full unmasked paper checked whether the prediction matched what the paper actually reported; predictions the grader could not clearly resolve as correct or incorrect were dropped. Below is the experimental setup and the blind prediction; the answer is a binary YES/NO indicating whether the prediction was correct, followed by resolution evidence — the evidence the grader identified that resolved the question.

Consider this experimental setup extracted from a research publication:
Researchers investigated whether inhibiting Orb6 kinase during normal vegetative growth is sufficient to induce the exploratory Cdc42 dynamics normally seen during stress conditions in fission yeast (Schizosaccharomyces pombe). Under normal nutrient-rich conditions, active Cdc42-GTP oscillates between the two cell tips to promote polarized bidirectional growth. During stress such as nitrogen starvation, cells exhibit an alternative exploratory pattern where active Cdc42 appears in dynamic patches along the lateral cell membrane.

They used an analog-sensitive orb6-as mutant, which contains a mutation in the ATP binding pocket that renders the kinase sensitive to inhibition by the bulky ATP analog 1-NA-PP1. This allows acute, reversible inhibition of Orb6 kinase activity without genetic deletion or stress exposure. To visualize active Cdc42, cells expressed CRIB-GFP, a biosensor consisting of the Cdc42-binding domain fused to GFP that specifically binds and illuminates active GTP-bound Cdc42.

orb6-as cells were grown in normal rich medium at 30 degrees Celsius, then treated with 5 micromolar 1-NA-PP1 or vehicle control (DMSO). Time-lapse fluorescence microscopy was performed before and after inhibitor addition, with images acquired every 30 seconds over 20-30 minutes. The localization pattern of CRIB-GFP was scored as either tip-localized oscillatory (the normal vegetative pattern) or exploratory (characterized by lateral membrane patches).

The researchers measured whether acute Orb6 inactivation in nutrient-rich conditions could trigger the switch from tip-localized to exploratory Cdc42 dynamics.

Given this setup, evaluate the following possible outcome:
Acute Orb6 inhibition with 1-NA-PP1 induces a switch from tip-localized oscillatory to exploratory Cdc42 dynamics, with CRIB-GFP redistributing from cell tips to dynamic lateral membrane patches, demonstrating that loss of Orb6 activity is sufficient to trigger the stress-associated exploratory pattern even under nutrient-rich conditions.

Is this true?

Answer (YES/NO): YES